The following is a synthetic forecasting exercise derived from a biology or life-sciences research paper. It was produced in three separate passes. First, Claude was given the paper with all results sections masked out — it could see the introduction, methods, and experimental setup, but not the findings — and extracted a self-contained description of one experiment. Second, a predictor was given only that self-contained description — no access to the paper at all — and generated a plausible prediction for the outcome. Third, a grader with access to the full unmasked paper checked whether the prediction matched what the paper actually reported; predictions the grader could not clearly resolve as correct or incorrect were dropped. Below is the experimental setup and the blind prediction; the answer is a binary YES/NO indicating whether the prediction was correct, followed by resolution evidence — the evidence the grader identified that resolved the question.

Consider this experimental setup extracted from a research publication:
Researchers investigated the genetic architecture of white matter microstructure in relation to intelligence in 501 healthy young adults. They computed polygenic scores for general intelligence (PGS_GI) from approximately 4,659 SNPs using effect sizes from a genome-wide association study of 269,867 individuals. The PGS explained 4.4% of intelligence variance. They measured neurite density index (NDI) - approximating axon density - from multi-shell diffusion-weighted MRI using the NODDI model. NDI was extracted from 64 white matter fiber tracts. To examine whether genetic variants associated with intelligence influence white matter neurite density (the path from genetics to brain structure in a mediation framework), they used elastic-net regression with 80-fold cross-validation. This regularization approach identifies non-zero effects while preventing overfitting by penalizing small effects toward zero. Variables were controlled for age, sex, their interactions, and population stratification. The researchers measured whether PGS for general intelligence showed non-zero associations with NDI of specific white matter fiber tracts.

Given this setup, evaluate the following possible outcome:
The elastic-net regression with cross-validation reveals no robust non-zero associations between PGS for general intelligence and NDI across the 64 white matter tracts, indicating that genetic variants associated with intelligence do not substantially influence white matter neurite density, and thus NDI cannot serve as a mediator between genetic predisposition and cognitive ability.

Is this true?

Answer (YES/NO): NO